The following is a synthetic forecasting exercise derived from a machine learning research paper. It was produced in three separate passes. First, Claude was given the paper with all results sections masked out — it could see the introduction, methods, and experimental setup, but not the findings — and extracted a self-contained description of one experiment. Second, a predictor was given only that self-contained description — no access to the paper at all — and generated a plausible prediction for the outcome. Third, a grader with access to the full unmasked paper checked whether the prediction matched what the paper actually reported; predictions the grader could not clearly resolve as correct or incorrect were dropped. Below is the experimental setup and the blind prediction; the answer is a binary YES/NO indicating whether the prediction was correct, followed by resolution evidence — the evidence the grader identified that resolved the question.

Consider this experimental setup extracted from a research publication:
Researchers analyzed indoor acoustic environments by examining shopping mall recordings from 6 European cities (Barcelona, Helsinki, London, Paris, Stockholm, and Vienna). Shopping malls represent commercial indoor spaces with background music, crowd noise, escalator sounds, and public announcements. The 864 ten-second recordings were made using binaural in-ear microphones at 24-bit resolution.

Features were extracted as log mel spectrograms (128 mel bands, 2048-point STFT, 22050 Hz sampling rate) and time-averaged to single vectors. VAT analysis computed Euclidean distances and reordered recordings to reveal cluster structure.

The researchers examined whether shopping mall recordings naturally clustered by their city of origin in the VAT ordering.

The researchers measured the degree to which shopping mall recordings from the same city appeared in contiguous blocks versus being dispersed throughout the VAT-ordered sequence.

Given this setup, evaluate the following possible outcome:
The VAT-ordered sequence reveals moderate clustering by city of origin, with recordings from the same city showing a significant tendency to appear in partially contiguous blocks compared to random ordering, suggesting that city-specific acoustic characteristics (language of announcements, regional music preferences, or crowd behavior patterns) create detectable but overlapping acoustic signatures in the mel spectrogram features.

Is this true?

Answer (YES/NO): NO